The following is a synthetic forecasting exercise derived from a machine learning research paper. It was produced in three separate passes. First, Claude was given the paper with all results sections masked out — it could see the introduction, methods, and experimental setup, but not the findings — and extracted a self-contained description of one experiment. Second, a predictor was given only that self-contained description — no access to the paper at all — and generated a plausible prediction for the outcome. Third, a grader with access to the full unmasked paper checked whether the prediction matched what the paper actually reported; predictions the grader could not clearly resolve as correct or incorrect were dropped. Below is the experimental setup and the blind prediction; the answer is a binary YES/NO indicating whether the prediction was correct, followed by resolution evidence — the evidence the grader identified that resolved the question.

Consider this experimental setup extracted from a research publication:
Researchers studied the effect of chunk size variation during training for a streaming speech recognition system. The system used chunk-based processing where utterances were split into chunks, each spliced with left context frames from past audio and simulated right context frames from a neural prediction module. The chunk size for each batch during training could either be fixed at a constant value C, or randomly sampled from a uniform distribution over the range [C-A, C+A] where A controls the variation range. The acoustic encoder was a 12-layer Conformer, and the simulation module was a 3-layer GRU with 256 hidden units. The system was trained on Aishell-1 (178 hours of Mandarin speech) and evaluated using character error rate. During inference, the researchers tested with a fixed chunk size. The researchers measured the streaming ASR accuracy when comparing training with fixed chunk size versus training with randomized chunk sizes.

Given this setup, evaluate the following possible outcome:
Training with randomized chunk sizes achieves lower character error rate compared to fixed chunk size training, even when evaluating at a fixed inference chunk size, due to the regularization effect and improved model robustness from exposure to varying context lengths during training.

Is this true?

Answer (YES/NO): YES